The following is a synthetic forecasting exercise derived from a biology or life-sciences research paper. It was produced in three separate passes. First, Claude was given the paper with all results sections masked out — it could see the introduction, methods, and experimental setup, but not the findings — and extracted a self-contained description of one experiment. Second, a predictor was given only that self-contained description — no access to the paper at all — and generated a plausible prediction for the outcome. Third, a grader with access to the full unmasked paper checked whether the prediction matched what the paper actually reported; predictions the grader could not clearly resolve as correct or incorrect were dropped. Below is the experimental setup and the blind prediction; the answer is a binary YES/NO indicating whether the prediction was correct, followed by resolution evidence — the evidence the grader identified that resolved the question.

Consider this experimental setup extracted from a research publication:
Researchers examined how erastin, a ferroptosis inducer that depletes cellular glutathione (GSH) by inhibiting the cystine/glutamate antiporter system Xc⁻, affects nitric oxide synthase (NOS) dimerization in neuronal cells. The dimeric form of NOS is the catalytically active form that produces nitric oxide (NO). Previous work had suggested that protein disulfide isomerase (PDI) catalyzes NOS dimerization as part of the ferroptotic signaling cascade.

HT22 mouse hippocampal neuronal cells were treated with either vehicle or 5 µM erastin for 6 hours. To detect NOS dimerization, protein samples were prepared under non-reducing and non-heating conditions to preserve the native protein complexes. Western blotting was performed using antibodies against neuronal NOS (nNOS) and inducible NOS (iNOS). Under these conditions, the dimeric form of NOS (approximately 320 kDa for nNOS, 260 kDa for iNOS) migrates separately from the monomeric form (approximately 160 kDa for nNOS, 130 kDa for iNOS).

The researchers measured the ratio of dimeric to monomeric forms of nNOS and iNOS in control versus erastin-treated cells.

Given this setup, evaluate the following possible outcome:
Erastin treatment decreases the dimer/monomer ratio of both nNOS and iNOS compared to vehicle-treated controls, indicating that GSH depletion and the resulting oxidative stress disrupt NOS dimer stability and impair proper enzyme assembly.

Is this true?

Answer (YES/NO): NO